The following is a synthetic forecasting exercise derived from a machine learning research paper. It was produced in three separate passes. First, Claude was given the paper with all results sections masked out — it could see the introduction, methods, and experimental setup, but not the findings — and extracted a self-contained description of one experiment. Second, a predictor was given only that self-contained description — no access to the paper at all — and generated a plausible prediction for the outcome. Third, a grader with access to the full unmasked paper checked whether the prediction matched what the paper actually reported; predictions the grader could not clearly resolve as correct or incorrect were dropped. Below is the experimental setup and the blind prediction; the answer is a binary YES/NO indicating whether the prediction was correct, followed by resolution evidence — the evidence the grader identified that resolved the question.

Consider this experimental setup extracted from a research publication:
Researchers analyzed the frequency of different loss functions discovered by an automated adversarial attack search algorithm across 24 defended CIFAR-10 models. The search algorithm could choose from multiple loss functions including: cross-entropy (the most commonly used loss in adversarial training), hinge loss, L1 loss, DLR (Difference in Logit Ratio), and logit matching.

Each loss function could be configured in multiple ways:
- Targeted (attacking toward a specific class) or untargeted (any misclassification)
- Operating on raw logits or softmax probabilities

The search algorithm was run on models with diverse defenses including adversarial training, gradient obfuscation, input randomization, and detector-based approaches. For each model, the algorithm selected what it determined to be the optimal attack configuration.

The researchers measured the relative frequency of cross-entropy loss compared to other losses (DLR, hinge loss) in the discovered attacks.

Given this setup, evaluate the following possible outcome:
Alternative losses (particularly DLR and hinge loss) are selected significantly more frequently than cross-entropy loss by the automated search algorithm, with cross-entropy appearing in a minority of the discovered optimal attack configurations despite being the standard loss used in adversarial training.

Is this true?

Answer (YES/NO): YES